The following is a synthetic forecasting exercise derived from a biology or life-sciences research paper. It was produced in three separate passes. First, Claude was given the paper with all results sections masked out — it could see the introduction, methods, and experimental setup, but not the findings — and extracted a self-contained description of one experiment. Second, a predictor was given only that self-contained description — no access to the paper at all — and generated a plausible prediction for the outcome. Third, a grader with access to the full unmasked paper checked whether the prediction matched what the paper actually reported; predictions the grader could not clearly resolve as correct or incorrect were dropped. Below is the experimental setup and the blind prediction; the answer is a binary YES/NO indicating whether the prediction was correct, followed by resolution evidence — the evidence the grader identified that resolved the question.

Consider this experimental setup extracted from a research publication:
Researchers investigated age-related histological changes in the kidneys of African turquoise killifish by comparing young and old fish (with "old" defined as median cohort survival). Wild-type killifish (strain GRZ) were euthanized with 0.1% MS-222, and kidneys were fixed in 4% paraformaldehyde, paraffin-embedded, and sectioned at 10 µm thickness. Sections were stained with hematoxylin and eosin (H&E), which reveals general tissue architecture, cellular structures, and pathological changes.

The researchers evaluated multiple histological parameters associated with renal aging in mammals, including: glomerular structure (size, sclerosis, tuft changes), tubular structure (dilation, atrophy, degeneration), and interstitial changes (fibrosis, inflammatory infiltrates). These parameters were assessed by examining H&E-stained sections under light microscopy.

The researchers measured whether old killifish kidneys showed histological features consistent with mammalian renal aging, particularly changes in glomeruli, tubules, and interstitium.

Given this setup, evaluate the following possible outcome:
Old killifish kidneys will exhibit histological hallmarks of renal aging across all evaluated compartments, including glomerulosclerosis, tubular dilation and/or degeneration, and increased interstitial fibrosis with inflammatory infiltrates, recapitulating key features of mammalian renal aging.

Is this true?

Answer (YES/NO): NO